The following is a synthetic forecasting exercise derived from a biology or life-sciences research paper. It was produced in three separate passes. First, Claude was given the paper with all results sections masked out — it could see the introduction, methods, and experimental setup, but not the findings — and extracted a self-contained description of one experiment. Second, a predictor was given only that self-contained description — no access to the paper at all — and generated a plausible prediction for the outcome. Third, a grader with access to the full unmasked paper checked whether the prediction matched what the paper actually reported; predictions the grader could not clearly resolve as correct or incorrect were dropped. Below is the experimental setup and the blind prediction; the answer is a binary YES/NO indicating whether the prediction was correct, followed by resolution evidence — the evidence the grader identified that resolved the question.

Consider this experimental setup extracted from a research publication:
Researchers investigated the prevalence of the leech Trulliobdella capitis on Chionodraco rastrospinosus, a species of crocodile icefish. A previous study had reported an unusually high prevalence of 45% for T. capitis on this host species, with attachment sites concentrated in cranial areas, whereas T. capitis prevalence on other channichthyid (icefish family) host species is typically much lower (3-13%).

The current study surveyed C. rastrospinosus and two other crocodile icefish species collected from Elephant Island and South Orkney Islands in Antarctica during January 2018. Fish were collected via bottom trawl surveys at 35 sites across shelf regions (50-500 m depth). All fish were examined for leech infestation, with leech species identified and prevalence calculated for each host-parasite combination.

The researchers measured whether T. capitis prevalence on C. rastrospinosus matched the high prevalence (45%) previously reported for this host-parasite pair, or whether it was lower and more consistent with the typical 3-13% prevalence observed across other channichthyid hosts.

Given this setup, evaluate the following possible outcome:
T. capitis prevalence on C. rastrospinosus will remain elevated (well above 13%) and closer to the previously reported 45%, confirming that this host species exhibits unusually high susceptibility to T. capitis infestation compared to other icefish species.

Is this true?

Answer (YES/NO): NO